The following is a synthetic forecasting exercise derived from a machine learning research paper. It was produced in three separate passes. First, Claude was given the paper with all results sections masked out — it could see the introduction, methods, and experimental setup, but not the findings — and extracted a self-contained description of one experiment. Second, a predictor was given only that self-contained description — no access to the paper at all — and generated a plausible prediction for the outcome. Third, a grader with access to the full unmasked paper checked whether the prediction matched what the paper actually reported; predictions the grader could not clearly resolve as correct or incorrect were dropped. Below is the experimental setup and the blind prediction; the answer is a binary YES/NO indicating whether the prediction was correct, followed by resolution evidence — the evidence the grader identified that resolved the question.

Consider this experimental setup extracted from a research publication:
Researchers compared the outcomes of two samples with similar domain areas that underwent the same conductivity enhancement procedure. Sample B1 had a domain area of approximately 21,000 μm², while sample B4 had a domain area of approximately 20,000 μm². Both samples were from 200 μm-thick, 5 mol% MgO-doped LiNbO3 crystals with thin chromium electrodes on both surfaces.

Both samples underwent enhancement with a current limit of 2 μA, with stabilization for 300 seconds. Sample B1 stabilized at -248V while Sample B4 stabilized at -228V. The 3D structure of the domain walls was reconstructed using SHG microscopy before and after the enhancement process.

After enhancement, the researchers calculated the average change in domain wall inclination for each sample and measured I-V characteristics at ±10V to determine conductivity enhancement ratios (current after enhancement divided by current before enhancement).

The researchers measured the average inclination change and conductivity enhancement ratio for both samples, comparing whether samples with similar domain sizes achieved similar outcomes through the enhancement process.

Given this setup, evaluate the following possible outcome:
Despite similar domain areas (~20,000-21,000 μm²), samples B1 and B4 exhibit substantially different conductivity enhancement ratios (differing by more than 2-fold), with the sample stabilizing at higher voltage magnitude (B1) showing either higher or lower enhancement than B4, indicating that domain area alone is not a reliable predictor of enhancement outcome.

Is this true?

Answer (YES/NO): YES